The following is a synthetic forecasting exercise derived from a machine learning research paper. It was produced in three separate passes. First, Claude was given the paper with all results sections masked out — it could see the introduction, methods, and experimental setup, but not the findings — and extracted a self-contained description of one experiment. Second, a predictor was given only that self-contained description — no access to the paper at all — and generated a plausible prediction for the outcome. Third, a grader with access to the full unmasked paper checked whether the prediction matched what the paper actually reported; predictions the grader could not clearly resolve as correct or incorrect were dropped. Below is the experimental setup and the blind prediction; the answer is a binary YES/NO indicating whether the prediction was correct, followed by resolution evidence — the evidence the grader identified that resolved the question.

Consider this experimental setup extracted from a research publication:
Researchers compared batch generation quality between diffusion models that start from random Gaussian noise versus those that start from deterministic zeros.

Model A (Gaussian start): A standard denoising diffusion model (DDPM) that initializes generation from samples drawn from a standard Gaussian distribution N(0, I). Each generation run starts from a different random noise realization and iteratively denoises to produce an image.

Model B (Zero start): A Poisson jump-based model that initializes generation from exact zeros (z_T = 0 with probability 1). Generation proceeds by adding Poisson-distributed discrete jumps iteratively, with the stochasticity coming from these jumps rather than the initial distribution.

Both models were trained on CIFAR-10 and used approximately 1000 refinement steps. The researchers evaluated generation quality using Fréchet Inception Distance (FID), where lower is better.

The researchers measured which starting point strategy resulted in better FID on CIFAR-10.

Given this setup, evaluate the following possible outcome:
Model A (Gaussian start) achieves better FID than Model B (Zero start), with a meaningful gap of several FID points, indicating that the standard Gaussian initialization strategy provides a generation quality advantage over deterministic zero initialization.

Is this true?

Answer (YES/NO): NO